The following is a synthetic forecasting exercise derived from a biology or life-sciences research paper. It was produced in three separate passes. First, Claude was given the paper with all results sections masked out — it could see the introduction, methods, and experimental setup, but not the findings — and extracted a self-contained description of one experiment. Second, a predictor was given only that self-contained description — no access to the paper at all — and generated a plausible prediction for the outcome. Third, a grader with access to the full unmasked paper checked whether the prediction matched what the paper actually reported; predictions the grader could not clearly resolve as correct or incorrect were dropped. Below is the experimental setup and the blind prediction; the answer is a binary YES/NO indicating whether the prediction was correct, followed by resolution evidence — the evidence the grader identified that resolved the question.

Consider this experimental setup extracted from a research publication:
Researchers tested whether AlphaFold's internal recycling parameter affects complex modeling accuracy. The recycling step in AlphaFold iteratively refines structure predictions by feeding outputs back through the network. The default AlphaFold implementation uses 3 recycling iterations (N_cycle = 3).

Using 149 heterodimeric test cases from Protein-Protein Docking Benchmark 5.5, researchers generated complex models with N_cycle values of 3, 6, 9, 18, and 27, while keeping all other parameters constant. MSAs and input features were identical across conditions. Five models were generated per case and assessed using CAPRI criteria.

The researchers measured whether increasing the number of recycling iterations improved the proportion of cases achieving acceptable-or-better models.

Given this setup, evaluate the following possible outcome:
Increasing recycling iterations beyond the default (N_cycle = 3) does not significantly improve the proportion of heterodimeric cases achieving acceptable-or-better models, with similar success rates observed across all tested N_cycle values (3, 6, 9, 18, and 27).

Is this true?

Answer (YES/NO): YES